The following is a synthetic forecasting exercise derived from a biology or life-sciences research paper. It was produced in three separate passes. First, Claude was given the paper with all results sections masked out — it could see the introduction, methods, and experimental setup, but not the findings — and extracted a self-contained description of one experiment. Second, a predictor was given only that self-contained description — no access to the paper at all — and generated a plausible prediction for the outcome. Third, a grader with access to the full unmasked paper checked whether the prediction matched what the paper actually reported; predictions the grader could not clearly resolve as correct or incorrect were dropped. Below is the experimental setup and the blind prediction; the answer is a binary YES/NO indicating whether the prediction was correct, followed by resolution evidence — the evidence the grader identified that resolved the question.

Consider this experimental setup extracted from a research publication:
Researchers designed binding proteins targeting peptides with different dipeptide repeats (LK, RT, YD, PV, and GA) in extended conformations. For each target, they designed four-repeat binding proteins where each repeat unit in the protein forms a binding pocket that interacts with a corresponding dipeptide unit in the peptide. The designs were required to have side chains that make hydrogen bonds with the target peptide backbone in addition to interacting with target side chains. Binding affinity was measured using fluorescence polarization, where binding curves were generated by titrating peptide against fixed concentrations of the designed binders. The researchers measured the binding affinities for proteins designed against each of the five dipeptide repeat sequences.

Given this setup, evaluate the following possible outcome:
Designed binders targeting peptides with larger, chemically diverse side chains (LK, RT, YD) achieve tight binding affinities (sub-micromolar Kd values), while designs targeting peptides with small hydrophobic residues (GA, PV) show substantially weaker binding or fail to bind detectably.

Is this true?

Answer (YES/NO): NO